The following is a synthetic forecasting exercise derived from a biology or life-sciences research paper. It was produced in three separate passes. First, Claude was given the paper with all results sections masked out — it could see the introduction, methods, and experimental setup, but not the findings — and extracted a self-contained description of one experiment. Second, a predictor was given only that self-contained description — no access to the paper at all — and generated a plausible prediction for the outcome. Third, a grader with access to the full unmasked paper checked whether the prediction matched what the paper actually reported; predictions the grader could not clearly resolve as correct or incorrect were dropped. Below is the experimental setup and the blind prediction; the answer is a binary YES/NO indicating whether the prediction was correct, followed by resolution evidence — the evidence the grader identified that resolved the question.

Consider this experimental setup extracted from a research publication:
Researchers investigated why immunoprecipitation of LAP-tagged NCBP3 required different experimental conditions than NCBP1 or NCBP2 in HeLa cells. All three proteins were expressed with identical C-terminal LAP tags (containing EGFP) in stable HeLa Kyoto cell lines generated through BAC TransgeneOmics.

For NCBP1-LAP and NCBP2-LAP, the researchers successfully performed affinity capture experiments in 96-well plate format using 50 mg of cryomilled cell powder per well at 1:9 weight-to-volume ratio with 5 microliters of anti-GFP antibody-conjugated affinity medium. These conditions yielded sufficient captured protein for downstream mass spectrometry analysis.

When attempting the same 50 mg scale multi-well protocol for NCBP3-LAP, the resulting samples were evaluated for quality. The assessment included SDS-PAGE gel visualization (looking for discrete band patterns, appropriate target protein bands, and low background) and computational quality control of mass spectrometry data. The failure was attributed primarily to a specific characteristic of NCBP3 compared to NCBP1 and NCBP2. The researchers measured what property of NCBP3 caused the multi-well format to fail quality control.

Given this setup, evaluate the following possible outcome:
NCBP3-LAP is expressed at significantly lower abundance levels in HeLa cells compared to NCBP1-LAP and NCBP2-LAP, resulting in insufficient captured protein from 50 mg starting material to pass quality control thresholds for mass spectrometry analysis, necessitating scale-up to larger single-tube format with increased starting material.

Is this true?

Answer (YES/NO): YES